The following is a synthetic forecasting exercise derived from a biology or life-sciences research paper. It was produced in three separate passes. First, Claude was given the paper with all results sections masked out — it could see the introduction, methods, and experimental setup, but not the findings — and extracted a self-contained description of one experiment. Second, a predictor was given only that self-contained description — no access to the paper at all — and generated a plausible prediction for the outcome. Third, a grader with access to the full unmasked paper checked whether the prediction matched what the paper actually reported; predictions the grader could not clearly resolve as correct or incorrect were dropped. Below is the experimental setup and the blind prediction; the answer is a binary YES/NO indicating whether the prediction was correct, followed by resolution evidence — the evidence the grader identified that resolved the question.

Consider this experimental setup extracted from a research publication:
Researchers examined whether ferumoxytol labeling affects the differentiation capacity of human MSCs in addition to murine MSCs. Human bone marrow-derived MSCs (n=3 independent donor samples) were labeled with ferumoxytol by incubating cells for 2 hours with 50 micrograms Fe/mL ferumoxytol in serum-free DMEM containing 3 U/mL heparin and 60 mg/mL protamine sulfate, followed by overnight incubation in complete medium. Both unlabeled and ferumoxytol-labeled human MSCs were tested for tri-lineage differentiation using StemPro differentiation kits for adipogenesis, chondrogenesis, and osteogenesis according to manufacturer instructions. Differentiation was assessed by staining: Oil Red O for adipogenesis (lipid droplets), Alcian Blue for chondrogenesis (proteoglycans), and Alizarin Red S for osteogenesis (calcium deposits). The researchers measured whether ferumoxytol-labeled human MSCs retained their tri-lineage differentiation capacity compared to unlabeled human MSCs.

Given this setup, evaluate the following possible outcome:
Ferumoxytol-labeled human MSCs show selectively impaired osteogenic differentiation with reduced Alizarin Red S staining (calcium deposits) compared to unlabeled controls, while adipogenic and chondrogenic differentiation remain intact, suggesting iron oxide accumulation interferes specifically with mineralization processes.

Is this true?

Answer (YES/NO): NO